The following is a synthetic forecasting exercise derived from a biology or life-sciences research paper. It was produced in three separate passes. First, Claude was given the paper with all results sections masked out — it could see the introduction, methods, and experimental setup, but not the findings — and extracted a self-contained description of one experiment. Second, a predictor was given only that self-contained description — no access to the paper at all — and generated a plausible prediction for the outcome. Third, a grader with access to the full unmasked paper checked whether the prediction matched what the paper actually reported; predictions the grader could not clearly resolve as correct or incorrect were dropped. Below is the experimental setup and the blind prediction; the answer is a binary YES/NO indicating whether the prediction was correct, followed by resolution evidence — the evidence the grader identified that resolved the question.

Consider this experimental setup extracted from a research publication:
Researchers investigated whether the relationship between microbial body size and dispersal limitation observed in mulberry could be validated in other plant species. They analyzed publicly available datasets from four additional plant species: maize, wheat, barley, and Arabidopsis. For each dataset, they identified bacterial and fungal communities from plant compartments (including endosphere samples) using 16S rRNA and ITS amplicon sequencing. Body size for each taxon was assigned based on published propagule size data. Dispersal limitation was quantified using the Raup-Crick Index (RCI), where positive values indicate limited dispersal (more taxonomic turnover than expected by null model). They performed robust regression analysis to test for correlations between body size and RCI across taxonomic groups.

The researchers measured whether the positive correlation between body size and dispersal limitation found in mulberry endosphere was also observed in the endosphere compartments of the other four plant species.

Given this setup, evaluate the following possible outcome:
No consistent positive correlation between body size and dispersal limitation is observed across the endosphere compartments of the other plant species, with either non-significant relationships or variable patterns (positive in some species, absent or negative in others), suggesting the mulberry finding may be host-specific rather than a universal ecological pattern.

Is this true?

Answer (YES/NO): NO